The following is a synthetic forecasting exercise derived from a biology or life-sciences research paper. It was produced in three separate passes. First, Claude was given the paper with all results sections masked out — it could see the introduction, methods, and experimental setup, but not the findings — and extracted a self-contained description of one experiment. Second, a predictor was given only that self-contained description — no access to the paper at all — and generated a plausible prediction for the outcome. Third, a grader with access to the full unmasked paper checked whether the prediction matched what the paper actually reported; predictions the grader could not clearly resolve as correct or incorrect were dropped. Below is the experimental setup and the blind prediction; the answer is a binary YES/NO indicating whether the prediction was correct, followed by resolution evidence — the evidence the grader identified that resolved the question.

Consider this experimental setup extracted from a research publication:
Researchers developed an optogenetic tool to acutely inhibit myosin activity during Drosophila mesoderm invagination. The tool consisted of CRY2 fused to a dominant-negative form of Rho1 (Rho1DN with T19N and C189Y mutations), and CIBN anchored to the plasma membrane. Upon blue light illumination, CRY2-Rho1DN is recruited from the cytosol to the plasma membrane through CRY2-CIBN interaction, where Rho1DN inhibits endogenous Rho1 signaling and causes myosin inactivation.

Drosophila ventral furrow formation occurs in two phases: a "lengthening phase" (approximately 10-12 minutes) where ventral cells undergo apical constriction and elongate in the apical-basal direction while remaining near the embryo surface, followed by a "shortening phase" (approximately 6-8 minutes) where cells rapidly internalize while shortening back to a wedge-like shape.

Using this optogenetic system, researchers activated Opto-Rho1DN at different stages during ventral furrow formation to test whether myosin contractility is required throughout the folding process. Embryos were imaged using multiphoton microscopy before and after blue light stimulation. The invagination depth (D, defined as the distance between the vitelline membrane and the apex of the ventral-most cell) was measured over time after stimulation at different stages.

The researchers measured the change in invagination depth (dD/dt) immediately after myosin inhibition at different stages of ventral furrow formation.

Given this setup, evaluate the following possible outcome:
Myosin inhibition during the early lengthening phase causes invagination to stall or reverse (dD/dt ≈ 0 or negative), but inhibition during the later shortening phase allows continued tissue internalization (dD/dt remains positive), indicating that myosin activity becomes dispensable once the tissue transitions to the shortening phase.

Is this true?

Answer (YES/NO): NO